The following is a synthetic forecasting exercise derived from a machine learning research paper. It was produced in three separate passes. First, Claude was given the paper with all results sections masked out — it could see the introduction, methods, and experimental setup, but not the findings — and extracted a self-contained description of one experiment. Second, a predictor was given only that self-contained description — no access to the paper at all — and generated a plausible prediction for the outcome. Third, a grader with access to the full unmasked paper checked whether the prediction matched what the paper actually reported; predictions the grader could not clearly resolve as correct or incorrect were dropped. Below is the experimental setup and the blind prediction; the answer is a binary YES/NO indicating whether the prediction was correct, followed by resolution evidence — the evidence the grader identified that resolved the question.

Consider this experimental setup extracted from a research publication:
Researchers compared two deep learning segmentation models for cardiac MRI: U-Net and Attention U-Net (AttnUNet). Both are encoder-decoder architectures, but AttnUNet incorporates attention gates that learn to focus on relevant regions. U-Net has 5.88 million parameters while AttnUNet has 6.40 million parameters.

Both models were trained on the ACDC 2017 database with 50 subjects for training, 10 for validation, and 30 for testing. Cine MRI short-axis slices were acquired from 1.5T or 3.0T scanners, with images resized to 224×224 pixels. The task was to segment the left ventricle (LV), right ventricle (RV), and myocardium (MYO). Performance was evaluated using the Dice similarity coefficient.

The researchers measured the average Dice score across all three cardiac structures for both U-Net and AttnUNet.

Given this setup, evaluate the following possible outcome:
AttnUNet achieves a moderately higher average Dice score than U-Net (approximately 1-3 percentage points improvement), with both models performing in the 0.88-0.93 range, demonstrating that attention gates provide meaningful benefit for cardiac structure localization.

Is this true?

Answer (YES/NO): NO